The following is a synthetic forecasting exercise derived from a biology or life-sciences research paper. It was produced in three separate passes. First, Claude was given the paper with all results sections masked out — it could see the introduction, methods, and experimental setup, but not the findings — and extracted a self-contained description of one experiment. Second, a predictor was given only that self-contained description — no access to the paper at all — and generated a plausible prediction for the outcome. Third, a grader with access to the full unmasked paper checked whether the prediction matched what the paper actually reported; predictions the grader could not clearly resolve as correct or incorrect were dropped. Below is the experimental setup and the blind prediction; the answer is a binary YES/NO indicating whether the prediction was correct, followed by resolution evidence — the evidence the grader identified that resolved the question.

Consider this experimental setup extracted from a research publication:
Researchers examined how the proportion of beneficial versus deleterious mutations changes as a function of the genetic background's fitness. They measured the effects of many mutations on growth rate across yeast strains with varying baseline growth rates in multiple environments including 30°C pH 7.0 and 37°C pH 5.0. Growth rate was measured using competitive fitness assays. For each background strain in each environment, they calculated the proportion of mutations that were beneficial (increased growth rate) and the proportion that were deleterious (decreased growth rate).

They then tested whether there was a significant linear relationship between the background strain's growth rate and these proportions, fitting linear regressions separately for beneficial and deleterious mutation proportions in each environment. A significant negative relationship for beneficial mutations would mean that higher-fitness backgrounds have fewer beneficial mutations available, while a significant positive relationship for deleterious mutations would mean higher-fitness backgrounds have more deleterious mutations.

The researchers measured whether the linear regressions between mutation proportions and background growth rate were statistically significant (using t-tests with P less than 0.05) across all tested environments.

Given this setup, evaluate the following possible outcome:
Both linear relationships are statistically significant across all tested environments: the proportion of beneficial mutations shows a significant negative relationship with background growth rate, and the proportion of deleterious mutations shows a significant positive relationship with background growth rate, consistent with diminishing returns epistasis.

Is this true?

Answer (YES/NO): NO